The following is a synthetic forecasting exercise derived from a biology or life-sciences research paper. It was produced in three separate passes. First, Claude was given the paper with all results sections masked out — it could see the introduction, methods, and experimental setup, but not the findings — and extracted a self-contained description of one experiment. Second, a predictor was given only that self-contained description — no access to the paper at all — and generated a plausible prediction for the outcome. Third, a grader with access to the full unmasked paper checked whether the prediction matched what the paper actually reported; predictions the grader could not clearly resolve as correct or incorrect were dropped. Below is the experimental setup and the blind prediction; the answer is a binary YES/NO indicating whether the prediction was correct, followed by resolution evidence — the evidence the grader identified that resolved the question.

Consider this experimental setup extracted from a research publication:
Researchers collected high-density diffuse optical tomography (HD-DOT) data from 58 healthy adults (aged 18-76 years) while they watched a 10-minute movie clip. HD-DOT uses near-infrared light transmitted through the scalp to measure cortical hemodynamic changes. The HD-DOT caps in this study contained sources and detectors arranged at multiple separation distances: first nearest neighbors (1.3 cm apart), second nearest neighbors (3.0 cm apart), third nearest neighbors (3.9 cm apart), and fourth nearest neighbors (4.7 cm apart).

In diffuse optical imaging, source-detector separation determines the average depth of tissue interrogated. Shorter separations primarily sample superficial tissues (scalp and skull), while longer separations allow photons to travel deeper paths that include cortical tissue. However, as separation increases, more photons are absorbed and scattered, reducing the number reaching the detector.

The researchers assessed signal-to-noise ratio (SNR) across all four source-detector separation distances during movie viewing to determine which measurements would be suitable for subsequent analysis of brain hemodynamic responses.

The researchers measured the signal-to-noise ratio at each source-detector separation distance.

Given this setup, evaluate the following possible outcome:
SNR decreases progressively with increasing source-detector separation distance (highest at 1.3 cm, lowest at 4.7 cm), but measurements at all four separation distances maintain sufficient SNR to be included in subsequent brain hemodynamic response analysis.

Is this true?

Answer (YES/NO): NO